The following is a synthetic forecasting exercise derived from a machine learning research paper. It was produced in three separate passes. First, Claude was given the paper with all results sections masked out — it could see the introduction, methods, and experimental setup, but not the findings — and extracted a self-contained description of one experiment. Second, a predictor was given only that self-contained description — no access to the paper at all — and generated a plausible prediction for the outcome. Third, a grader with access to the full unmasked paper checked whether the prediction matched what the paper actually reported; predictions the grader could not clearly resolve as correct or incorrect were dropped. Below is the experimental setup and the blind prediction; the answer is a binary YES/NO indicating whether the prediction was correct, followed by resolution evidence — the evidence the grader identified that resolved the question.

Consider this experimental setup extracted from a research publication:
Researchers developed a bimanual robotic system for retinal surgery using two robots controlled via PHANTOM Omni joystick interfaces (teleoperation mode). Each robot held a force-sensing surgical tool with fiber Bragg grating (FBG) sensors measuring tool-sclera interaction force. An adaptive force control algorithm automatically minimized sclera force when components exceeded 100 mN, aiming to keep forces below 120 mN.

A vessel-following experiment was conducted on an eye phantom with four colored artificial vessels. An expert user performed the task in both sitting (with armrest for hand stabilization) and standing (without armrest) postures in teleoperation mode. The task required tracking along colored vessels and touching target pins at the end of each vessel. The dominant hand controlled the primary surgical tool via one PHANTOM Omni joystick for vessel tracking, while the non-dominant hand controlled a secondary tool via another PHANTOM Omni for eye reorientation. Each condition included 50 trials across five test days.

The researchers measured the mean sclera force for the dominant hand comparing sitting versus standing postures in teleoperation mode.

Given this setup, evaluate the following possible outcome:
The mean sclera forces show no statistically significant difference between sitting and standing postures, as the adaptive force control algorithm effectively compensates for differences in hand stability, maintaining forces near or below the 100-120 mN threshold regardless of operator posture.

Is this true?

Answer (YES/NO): NO